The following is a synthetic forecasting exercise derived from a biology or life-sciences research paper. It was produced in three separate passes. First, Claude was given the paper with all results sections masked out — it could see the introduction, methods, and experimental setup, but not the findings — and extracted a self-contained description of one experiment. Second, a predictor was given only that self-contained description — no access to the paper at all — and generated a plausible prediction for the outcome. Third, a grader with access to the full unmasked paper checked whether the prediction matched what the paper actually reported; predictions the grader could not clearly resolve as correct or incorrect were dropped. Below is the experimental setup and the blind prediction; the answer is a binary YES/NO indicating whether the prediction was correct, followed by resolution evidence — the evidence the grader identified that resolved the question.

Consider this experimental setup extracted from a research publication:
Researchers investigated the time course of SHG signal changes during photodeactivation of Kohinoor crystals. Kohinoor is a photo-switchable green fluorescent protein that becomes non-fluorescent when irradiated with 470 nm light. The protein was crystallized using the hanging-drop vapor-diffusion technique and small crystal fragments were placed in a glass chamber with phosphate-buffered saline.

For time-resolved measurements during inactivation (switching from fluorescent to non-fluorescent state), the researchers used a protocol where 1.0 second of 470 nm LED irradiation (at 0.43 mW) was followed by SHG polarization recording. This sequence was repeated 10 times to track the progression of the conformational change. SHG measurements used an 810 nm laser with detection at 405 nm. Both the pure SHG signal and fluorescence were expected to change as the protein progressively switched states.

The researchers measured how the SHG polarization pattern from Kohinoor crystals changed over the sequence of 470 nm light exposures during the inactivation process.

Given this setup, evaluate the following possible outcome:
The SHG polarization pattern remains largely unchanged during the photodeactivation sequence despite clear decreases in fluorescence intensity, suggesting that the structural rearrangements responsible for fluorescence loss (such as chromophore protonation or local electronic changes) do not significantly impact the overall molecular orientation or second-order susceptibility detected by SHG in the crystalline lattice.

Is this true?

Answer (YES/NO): NO